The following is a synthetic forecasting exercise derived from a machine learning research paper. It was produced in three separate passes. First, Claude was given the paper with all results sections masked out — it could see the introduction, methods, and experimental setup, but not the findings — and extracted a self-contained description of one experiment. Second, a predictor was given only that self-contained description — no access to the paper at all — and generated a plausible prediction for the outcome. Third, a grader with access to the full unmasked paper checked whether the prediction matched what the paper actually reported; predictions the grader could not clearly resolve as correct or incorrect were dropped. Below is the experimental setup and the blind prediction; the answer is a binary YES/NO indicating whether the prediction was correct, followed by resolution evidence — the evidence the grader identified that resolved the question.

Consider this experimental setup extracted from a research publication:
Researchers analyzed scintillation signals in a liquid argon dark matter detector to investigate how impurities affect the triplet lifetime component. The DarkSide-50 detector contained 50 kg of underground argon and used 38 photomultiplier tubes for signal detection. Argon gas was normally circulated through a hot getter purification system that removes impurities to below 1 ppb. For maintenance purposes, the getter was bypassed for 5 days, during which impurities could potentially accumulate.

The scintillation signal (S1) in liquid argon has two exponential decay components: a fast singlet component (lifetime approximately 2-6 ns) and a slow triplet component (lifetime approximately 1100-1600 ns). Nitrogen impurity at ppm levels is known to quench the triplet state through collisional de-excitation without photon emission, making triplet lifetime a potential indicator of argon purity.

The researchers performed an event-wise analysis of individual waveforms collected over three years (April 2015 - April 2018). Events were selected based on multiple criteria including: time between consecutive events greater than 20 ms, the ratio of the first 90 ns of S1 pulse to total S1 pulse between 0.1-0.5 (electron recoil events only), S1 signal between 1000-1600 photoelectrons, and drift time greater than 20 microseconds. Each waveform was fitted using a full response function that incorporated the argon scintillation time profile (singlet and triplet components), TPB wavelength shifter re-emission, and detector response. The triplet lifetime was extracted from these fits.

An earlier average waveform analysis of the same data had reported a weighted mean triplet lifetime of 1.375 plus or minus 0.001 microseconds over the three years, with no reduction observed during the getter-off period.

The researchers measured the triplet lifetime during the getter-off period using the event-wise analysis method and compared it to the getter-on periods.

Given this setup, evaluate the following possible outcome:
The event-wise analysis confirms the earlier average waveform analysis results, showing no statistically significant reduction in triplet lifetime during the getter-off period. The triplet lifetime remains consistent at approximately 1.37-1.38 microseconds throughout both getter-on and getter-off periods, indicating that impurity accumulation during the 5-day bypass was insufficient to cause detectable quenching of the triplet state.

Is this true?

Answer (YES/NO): NO